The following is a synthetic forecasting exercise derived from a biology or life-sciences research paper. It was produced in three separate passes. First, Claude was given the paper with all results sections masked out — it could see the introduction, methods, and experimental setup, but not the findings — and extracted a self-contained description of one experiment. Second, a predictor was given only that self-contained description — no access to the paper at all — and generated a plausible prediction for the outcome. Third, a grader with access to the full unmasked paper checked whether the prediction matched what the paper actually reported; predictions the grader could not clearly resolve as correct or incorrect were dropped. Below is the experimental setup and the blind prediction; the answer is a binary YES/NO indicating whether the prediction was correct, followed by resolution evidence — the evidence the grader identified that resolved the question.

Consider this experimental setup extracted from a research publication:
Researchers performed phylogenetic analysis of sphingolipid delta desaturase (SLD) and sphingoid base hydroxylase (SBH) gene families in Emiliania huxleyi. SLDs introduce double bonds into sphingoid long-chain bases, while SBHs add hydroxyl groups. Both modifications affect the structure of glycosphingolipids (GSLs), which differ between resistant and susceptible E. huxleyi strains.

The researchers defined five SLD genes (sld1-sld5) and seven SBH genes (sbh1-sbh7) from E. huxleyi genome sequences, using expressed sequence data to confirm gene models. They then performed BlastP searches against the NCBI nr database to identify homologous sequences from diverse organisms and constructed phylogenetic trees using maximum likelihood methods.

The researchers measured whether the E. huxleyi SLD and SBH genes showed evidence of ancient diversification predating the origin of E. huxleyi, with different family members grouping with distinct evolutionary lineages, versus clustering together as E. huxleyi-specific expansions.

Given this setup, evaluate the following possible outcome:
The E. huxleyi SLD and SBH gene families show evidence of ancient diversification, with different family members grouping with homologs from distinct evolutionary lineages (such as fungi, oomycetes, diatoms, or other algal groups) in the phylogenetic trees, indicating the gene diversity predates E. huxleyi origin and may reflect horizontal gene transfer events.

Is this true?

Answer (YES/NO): YES